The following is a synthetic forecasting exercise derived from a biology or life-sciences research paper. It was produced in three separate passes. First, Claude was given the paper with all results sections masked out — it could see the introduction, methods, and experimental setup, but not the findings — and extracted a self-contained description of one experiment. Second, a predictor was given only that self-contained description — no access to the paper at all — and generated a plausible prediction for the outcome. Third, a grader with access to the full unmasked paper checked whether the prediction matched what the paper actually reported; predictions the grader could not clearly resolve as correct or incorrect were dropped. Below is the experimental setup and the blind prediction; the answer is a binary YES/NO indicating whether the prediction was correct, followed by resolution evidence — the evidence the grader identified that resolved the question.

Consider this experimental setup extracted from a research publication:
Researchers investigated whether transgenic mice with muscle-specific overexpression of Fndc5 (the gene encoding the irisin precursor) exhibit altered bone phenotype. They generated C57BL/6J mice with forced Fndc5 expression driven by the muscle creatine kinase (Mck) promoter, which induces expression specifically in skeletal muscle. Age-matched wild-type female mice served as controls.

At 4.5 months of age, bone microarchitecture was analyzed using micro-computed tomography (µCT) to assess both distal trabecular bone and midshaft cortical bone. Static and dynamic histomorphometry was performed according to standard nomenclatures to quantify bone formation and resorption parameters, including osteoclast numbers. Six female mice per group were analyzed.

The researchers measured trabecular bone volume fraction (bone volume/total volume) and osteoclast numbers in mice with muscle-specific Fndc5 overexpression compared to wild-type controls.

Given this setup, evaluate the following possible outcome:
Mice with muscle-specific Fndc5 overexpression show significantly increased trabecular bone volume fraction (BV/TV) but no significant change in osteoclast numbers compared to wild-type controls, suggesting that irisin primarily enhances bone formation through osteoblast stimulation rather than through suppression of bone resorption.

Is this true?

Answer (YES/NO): NO